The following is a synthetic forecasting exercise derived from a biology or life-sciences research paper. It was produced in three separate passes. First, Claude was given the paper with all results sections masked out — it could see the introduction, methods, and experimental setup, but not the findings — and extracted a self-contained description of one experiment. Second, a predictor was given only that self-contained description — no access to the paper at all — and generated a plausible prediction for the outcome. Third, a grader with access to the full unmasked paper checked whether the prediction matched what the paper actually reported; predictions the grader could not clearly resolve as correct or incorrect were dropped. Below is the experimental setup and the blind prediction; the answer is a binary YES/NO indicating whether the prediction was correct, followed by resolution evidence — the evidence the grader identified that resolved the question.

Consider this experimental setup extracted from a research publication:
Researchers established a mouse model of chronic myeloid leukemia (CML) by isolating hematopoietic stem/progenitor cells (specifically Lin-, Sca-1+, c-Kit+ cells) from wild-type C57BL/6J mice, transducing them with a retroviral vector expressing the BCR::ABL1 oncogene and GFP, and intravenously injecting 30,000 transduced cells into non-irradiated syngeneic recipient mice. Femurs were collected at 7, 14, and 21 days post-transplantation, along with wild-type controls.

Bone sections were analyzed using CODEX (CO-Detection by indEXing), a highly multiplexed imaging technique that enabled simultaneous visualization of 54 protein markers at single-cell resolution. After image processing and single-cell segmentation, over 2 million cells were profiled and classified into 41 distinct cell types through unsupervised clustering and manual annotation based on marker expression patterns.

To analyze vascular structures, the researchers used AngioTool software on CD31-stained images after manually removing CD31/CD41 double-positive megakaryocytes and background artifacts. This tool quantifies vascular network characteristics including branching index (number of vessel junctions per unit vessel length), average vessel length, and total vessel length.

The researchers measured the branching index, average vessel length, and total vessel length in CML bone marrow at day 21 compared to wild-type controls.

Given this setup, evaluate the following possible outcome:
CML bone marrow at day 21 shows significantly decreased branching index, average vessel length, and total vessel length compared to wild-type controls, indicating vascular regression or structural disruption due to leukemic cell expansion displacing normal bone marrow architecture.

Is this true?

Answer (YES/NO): NO